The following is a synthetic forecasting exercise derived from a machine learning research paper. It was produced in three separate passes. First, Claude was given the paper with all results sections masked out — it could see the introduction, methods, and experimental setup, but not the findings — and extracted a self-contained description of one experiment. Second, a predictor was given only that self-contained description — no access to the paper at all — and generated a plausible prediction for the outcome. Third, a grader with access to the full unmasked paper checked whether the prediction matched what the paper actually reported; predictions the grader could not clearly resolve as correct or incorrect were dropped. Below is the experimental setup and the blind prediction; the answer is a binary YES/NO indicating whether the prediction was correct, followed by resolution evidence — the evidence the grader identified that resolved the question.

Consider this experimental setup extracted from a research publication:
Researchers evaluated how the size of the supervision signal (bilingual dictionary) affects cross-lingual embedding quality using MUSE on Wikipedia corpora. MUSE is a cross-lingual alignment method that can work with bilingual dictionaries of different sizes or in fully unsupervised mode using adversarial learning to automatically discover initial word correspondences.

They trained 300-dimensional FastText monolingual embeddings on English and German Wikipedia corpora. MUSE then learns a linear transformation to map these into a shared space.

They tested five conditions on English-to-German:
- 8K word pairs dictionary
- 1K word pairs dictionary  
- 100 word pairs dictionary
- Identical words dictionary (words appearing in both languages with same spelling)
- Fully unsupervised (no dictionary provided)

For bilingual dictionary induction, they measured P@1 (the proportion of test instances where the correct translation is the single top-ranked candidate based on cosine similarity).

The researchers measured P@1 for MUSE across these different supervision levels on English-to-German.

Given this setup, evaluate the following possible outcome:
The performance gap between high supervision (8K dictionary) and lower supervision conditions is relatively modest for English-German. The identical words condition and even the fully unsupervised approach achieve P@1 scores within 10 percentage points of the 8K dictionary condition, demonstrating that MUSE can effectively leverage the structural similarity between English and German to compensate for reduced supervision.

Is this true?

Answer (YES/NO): NO